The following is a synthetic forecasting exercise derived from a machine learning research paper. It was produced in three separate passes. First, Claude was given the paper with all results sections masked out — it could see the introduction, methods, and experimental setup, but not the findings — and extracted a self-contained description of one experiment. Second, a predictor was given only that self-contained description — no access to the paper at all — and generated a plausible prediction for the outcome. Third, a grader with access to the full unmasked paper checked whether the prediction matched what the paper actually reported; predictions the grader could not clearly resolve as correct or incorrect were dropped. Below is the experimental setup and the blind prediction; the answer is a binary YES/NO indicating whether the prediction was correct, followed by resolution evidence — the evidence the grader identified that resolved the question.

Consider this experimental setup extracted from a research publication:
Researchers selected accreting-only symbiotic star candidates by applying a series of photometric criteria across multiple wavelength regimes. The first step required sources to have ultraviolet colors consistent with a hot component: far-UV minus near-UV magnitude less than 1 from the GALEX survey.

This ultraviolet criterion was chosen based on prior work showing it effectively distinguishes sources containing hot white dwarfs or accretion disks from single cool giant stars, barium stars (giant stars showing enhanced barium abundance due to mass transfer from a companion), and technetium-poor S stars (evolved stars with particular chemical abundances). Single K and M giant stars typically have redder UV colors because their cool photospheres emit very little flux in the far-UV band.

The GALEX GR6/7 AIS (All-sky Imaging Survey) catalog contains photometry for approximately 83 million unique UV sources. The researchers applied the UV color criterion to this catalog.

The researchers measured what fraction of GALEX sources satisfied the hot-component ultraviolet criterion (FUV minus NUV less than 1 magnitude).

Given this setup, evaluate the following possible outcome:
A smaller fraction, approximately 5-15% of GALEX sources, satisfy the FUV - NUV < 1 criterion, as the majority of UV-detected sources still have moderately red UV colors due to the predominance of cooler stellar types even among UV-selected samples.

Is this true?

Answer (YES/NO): YES